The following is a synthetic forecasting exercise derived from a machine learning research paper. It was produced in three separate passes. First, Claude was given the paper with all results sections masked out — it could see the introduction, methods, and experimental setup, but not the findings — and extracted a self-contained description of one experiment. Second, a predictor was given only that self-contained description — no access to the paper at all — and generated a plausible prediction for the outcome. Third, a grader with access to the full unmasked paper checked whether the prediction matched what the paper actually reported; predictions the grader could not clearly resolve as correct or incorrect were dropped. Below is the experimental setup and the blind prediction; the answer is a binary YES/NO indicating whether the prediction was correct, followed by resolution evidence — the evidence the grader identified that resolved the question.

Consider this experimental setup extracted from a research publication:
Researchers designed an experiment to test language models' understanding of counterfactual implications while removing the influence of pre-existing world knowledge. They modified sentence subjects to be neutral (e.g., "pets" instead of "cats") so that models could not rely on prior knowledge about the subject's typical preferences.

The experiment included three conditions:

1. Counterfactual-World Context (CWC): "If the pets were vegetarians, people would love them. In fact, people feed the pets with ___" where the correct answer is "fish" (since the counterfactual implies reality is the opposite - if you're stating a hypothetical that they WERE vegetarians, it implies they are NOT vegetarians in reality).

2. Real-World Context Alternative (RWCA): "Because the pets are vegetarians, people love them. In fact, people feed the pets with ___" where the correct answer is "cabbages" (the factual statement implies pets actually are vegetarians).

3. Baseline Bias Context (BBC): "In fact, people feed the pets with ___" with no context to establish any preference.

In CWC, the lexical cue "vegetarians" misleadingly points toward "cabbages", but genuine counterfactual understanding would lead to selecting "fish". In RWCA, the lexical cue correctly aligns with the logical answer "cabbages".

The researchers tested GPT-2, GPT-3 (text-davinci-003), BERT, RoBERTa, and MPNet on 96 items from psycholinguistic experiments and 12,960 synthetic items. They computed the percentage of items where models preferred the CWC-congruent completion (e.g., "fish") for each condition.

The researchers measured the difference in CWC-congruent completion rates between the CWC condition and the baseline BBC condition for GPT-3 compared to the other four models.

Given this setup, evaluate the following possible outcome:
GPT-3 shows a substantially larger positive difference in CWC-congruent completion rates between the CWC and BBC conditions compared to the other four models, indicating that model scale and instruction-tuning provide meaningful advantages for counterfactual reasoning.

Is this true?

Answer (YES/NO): NO